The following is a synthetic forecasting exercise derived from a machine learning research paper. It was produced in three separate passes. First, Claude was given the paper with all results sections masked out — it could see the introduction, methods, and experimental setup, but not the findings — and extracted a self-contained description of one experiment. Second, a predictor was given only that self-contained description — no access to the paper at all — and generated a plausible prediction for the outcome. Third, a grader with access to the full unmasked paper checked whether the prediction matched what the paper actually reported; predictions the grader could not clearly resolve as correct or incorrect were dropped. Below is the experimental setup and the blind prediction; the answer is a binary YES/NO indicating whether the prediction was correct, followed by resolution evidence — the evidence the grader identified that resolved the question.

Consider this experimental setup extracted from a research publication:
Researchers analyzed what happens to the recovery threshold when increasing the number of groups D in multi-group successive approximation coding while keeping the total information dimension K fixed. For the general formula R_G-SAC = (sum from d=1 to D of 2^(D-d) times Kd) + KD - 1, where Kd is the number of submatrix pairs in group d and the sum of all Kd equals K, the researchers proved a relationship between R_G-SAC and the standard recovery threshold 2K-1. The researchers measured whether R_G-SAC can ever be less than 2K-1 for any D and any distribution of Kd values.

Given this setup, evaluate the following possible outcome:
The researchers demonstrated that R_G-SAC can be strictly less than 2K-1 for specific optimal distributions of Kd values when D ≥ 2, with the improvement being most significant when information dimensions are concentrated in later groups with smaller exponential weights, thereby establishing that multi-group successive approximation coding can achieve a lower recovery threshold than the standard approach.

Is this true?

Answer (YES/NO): NO